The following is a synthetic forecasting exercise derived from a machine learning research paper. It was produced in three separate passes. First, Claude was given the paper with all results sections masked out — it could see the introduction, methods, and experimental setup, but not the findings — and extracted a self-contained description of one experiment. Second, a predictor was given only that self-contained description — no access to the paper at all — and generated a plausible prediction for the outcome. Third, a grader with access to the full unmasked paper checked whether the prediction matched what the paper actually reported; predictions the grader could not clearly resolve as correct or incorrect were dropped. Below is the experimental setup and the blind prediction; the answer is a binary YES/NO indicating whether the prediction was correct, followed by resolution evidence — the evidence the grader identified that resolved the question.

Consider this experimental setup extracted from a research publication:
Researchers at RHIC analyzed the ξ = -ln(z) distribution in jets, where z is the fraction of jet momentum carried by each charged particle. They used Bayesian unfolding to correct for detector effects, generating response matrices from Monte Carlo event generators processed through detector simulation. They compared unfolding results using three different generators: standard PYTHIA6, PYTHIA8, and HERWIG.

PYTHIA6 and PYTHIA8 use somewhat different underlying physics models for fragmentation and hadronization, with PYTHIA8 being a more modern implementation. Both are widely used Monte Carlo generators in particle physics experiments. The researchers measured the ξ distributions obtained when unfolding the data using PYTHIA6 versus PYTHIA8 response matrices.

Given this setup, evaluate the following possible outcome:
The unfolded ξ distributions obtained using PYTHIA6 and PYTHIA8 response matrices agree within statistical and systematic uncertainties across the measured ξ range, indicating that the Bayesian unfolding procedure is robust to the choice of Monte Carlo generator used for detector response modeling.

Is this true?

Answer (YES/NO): NO